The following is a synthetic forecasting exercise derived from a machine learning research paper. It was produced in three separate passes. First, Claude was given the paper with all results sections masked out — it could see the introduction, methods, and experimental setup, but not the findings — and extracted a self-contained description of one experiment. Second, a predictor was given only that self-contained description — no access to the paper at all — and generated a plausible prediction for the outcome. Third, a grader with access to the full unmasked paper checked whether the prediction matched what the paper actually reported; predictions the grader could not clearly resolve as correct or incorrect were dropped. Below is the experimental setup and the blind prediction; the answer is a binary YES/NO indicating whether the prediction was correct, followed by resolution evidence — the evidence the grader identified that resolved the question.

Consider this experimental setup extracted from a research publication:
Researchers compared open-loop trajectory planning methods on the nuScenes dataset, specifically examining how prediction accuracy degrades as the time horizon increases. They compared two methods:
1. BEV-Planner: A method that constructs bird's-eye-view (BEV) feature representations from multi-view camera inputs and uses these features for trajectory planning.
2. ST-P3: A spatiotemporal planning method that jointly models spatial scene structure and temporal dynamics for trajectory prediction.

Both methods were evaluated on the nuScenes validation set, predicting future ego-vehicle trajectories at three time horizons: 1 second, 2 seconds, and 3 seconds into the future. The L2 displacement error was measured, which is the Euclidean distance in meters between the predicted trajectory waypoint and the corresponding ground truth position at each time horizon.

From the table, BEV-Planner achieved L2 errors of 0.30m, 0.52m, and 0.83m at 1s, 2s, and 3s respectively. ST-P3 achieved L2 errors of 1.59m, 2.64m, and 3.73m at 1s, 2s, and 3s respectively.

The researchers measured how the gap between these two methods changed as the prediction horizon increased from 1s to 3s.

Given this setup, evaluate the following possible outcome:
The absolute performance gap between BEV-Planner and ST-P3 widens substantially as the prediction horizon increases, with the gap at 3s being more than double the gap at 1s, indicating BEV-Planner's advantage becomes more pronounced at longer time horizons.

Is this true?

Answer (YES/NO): YES